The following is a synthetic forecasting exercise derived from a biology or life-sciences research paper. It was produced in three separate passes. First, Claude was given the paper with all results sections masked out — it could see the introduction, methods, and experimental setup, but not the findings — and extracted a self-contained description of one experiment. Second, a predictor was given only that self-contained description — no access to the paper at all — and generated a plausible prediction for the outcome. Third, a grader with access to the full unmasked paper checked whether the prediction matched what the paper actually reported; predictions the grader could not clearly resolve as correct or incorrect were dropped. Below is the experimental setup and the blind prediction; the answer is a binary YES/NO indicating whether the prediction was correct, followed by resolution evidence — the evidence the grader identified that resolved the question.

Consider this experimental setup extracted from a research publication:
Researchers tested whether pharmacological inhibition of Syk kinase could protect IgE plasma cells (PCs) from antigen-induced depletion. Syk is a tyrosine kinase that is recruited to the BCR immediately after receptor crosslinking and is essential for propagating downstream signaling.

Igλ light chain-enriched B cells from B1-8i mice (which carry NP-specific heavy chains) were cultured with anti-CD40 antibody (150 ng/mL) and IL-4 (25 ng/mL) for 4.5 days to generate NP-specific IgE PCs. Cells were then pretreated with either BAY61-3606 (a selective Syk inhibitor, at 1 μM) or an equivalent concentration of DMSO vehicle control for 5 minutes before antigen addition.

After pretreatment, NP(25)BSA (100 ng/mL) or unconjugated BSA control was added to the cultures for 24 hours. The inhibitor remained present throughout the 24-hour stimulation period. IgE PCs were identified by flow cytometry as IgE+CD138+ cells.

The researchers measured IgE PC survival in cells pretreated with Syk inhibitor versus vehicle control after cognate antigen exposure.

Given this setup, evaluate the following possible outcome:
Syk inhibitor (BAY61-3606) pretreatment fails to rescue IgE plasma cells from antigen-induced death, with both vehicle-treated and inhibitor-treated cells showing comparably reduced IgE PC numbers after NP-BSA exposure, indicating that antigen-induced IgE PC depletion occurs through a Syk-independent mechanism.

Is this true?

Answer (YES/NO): NO